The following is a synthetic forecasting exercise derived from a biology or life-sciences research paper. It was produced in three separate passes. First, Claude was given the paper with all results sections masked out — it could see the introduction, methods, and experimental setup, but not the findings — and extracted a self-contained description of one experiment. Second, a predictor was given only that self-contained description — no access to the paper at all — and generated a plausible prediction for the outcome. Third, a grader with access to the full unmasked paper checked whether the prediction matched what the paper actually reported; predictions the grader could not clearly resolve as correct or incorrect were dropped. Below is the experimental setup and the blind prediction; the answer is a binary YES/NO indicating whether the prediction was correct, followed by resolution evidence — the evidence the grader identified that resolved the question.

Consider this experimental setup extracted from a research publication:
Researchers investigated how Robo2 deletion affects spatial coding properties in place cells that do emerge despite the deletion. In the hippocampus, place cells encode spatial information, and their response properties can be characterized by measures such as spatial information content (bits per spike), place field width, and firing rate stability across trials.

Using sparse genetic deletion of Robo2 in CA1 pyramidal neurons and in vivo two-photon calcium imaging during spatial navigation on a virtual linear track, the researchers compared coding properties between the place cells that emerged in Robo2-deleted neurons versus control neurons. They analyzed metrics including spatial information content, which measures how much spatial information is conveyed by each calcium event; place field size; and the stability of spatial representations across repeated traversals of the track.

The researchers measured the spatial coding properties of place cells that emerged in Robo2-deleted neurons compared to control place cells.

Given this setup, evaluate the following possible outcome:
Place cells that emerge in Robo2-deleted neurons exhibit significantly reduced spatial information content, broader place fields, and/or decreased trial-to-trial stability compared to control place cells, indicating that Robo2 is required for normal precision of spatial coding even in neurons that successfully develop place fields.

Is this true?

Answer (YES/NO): NO